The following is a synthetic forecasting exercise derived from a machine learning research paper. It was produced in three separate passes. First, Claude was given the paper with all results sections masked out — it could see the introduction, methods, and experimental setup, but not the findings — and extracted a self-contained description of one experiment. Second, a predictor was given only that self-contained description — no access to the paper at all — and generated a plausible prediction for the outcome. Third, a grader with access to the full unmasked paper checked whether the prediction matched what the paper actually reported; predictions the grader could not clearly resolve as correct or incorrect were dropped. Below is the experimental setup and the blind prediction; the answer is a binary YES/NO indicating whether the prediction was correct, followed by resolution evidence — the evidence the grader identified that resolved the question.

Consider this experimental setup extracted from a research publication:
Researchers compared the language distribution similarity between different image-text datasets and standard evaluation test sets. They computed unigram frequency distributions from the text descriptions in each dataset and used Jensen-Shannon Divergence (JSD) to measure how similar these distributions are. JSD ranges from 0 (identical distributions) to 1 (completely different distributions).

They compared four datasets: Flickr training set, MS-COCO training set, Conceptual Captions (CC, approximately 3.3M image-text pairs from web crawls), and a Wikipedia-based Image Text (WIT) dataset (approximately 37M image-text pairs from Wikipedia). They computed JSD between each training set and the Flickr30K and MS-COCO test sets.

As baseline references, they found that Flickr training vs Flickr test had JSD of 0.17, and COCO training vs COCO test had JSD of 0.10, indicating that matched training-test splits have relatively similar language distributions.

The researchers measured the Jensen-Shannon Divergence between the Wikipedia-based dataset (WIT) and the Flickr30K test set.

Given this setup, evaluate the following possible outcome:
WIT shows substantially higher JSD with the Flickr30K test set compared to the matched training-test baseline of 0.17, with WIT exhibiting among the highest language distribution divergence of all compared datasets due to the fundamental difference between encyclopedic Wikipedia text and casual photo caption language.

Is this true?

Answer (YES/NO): YES